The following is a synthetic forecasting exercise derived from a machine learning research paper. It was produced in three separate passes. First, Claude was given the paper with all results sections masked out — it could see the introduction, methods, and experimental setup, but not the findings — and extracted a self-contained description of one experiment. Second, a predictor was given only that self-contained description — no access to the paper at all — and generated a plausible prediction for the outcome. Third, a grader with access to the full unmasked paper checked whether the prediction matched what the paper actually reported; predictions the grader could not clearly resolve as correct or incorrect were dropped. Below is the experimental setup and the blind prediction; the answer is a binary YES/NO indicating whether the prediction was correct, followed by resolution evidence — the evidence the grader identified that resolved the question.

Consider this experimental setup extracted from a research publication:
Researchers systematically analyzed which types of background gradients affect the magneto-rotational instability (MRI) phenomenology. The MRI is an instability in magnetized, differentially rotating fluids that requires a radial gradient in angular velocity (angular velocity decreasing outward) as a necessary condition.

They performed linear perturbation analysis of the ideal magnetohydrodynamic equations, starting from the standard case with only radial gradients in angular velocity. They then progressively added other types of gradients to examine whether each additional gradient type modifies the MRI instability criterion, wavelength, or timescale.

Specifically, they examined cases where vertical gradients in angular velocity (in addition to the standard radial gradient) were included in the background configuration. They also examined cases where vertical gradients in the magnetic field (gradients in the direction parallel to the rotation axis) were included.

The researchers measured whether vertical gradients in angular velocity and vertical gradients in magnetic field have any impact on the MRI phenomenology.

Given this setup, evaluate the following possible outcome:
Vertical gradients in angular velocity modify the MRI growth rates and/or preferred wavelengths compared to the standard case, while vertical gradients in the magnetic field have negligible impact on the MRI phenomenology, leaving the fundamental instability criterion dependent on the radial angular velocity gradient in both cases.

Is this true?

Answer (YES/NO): NO